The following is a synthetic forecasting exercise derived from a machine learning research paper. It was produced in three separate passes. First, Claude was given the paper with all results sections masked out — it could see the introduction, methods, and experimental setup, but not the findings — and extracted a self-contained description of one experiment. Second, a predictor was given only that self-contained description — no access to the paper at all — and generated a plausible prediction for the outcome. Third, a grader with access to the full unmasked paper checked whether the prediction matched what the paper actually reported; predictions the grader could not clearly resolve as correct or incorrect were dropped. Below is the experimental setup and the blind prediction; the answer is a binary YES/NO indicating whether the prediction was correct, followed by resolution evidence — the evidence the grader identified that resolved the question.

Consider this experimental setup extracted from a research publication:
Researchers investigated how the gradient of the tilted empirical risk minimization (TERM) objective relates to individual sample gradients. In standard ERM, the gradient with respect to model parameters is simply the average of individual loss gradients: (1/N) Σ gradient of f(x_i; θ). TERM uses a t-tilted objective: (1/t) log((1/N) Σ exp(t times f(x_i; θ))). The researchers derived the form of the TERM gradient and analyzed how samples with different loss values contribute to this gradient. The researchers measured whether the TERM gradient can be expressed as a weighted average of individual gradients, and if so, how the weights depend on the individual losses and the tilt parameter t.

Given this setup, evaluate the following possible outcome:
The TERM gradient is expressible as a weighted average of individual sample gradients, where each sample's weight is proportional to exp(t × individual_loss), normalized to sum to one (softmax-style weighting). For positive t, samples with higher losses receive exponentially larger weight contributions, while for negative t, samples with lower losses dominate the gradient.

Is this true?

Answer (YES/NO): YES